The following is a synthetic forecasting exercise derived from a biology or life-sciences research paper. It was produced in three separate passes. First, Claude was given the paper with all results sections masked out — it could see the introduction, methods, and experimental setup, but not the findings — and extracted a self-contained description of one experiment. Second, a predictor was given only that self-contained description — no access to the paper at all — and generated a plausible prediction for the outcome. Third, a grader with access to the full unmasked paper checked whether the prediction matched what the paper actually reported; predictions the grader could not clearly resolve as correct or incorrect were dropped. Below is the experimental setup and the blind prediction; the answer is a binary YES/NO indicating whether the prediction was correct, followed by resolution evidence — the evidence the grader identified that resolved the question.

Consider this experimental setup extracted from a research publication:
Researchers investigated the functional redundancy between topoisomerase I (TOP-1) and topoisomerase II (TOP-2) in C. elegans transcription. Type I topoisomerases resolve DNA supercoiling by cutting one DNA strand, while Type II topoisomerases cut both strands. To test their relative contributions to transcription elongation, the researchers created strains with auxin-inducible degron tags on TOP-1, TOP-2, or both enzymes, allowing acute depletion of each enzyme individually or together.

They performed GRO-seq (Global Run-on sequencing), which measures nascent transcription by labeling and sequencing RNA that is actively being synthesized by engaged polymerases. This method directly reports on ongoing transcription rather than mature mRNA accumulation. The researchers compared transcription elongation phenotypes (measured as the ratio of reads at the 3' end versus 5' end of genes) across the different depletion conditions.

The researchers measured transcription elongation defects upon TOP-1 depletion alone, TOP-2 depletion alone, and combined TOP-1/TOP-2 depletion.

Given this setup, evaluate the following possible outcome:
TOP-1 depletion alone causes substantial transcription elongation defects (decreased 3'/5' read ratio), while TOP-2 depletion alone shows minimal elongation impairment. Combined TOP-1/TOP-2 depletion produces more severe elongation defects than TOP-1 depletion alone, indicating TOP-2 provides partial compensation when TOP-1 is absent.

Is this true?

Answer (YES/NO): YES